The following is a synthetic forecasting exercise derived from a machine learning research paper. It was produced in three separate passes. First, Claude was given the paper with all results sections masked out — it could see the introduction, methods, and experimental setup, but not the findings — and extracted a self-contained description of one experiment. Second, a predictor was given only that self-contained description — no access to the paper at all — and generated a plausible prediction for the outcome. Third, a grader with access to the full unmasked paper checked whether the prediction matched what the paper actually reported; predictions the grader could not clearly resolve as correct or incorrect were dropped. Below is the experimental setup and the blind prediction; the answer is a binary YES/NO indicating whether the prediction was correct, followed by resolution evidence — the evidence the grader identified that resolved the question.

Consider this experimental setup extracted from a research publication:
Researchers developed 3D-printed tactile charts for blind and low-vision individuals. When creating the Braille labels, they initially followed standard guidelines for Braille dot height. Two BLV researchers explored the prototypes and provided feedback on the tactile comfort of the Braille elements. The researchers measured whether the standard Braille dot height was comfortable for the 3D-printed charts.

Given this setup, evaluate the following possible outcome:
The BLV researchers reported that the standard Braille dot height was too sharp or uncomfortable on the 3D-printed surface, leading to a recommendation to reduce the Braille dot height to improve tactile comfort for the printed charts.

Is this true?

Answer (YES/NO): YES